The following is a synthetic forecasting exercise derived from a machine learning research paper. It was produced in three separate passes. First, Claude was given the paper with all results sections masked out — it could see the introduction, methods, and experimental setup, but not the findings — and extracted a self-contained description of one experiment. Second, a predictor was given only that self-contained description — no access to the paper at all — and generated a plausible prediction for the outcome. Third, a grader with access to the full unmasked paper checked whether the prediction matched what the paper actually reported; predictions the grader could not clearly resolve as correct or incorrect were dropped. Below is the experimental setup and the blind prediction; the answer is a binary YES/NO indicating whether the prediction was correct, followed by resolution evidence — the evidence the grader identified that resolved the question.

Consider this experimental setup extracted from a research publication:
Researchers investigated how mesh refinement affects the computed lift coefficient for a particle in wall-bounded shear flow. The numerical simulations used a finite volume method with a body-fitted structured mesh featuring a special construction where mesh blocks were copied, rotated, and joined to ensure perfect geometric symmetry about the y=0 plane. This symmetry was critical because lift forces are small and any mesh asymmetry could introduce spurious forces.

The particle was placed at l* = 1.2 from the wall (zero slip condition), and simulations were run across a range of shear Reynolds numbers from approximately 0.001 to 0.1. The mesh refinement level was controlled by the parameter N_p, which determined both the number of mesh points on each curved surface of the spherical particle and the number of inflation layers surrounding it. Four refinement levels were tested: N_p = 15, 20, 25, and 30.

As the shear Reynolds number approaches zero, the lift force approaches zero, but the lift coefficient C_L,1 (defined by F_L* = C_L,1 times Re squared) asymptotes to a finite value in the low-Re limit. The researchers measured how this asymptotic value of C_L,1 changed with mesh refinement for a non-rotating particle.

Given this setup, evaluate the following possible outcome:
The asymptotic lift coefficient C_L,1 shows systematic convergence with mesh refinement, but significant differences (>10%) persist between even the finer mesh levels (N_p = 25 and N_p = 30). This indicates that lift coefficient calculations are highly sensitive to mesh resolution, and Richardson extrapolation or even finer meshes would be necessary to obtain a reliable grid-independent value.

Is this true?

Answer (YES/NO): NO